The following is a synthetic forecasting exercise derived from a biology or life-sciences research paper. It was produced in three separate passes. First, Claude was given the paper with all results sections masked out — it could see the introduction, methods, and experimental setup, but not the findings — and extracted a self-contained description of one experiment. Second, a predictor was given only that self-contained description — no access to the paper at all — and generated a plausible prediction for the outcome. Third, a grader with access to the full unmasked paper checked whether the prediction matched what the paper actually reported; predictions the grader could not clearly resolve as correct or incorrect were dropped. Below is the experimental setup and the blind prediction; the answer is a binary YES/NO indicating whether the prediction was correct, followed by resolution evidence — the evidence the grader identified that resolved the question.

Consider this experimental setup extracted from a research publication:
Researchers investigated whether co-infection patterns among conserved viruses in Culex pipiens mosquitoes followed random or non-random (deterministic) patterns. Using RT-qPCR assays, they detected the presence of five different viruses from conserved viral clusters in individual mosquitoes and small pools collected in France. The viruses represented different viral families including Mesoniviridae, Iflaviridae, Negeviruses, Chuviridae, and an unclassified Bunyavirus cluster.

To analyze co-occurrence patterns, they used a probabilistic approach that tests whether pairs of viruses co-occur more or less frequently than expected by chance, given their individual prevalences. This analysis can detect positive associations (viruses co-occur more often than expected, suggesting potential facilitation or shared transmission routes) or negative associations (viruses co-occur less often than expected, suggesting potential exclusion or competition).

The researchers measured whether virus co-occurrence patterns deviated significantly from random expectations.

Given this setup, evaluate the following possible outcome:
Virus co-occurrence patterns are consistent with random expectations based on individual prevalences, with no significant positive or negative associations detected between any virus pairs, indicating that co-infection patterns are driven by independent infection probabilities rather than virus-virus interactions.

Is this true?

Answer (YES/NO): NO